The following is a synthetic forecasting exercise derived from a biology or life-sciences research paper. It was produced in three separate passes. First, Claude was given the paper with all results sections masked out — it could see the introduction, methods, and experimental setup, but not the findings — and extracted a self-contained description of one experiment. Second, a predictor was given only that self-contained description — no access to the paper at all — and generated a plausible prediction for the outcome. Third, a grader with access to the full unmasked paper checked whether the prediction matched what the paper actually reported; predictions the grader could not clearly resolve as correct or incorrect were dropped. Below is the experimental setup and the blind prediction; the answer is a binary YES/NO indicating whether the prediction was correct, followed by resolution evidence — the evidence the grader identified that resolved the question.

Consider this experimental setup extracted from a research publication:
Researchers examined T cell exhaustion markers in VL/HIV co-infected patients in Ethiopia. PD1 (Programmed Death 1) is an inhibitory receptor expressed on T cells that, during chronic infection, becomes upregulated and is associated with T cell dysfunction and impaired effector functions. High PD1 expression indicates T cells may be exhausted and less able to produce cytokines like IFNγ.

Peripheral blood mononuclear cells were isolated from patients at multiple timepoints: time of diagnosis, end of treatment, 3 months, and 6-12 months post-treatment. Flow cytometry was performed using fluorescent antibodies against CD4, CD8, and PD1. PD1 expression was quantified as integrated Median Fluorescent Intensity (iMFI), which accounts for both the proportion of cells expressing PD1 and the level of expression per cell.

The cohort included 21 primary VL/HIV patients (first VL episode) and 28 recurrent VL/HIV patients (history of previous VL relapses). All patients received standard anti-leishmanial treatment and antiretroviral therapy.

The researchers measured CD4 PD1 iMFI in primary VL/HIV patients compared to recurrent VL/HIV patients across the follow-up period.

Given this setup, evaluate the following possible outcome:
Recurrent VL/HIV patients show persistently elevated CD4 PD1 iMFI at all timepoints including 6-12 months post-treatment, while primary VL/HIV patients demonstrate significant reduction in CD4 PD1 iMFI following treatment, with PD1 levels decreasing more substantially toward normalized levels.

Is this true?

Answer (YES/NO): YES